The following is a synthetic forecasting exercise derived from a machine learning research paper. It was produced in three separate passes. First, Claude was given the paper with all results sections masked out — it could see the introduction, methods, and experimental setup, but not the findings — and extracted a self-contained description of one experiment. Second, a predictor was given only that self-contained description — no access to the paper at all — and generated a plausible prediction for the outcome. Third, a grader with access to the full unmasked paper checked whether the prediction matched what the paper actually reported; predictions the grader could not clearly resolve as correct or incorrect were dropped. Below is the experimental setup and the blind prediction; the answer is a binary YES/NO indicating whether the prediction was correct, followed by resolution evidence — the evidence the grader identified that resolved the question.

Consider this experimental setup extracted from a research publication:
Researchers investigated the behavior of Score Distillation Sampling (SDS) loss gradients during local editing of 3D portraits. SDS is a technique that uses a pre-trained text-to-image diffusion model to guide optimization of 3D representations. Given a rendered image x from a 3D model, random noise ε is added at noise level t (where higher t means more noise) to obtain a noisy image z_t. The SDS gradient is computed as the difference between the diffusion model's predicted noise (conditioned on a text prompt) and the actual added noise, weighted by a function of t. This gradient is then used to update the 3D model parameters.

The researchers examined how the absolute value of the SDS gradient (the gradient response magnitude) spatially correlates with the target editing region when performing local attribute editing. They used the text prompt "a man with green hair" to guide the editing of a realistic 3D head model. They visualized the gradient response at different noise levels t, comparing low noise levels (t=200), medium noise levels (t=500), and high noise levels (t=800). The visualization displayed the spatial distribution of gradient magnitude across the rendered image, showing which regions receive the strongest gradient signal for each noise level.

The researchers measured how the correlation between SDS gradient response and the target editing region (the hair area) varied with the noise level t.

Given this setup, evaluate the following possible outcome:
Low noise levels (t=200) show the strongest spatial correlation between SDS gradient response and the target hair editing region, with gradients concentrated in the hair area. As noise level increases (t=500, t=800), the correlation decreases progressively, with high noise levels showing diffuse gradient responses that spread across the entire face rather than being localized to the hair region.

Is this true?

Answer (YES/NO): NO